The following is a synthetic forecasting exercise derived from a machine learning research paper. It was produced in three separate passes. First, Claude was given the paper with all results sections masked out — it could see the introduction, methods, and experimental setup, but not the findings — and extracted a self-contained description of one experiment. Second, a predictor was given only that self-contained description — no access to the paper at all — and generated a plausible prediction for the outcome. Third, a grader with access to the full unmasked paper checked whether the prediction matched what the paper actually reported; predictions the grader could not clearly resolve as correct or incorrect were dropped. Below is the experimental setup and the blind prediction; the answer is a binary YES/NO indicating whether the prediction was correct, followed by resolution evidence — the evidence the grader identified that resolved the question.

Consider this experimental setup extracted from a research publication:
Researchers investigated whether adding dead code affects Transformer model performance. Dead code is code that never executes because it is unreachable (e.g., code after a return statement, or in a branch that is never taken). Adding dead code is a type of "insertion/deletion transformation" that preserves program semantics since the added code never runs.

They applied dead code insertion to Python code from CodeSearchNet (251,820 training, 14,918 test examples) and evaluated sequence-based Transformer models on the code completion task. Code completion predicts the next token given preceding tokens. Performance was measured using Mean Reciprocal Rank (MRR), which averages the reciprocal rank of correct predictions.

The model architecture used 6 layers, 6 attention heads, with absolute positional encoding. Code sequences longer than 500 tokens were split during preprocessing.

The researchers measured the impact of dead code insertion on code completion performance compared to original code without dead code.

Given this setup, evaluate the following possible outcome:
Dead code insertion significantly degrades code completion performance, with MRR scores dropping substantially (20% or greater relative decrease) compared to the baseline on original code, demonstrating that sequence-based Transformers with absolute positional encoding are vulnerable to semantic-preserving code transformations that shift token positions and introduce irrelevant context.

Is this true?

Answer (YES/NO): NO